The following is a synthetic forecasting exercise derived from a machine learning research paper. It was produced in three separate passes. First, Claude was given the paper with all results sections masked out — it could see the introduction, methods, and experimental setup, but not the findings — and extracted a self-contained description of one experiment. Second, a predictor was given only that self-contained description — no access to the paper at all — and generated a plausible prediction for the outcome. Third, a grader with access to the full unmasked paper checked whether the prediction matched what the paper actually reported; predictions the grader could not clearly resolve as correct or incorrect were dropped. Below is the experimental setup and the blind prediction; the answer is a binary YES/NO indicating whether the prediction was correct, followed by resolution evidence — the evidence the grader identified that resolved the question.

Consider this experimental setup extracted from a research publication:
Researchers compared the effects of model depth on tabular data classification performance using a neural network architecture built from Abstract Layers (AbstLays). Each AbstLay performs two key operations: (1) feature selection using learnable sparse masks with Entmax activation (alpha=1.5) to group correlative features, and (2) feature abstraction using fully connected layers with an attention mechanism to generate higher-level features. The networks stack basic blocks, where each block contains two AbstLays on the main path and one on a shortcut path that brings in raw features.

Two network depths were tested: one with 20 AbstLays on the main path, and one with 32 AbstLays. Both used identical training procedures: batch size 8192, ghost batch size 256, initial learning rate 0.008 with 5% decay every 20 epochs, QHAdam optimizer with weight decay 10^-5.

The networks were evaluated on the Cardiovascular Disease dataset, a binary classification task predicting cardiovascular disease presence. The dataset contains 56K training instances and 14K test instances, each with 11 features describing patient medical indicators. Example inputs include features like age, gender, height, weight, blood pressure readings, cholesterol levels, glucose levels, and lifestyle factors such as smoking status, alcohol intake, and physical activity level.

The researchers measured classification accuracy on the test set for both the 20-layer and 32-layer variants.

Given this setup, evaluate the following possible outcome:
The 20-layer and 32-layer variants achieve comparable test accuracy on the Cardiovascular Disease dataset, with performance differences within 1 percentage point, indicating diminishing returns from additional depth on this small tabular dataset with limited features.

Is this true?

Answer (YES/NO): YES